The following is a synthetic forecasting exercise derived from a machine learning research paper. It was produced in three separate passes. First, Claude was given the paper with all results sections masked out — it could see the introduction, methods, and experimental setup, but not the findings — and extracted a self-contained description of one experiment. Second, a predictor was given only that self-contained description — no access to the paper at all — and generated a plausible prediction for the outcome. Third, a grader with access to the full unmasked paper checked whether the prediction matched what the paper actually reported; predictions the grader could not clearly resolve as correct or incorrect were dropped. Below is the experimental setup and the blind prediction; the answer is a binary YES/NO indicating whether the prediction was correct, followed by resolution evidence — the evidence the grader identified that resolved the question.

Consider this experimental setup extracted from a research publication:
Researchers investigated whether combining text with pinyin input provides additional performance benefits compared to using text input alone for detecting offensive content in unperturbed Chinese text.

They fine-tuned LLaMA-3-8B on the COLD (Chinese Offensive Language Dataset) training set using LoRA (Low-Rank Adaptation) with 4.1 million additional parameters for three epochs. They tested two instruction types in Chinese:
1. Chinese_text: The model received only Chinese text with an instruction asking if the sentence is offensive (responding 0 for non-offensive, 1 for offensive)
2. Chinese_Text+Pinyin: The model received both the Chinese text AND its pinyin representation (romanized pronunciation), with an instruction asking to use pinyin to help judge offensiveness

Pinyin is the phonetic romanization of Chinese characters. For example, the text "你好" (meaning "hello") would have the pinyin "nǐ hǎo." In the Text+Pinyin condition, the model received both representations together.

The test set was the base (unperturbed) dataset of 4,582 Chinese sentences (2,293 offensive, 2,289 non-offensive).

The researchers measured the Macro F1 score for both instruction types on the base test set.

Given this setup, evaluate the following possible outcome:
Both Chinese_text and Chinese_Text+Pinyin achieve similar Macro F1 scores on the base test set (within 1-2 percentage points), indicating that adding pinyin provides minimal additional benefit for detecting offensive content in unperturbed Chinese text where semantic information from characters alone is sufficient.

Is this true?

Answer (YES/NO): NO